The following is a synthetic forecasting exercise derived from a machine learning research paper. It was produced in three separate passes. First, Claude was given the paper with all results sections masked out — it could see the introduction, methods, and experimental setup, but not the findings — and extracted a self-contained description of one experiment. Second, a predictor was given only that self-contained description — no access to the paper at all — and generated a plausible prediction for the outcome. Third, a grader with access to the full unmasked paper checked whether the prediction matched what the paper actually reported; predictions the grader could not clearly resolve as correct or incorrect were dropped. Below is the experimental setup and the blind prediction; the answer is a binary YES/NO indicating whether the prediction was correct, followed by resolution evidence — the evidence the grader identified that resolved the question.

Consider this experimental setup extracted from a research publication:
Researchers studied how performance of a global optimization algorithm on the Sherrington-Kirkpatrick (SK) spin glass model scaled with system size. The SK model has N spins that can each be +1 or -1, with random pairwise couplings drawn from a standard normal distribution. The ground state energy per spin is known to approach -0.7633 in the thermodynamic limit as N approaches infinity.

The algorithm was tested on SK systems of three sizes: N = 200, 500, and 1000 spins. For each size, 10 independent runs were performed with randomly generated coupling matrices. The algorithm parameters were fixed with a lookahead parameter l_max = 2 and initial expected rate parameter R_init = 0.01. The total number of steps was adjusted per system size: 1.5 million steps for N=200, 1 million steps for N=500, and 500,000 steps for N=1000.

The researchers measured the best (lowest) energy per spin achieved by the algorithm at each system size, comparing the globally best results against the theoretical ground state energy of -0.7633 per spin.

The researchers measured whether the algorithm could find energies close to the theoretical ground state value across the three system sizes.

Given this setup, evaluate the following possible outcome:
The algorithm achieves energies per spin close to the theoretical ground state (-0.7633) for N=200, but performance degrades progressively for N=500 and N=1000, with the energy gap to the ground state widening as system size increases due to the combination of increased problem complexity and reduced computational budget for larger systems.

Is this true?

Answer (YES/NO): NO